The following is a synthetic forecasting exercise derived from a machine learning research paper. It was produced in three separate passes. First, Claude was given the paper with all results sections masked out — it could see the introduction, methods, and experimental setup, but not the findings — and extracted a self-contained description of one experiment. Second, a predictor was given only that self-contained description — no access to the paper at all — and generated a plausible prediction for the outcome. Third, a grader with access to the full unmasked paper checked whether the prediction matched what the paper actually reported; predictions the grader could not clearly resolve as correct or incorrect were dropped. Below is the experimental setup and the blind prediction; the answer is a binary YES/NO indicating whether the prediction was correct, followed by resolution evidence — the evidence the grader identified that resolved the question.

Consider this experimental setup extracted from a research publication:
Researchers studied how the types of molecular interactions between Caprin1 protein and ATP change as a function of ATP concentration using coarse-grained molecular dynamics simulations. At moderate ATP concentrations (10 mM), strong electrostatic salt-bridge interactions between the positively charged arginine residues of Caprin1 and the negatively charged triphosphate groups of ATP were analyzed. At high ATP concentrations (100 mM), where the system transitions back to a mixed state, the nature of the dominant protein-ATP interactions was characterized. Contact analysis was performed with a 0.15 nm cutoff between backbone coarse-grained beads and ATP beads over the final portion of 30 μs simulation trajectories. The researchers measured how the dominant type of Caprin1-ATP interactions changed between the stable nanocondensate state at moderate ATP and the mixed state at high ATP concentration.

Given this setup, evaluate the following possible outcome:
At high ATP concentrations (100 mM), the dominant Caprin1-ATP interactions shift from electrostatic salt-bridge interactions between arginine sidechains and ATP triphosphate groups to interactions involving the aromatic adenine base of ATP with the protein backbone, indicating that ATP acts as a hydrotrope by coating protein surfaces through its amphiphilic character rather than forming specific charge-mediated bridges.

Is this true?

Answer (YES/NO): NO